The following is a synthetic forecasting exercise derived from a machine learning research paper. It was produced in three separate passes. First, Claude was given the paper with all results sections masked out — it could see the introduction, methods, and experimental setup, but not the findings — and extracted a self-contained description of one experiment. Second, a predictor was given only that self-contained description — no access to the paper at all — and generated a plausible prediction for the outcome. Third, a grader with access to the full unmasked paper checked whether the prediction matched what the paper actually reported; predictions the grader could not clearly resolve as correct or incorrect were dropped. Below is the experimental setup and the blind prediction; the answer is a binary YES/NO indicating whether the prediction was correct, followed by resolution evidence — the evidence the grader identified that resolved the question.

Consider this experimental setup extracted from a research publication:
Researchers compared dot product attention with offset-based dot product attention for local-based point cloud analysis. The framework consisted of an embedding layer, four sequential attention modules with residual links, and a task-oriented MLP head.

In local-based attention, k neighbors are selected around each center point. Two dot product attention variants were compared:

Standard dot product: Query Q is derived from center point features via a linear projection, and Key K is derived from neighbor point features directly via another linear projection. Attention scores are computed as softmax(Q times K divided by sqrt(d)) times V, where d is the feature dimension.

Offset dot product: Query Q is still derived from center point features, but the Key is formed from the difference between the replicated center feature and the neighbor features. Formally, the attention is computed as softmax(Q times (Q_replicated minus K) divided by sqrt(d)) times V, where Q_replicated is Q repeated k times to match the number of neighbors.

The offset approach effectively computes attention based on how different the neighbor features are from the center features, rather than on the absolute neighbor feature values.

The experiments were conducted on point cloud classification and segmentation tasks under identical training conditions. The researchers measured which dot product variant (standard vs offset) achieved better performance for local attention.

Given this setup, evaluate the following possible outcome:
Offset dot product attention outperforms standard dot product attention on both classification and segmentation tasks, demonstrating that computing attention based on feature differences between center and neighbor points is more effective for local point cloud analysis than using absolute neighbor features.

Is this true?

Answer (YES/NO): NO